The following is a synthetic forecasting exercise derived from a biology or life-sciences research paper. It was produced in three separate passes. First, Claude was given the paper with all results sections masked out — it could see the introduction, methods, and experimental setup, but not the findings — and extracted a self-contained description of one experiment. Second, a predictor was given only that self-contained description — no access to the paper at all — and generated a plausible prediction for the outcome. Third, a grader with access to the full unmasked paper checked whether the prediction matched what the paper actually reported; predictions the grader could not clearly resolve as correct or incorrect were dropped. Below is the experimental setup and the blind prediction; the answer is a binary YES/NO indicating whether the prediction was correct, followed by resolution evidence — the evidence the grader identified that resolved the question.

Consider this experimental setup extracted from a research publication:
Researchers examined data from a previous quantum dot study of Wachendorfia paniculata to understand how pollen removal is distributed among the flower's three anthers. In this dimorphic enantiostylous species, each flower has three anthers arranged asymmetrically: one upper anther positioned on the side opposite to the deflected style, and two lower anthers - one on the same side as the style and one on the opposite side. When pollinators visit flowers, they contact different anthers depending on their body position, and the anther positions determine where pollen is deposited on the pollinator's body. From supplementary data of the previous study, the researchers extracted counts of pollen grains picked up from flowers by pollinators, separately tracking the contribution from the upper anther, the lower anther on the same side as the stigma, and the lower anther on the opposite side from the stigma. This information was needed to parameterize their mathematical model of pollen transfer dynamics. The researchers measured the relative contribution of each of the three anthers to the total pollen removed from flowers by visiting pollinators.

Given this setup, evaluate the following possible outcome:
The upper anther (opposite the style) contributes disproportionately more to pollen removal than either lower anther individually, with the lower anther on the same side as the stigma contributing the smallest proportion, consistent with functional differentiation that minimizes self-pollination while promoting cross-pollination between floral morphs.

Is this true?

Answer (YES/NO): NO